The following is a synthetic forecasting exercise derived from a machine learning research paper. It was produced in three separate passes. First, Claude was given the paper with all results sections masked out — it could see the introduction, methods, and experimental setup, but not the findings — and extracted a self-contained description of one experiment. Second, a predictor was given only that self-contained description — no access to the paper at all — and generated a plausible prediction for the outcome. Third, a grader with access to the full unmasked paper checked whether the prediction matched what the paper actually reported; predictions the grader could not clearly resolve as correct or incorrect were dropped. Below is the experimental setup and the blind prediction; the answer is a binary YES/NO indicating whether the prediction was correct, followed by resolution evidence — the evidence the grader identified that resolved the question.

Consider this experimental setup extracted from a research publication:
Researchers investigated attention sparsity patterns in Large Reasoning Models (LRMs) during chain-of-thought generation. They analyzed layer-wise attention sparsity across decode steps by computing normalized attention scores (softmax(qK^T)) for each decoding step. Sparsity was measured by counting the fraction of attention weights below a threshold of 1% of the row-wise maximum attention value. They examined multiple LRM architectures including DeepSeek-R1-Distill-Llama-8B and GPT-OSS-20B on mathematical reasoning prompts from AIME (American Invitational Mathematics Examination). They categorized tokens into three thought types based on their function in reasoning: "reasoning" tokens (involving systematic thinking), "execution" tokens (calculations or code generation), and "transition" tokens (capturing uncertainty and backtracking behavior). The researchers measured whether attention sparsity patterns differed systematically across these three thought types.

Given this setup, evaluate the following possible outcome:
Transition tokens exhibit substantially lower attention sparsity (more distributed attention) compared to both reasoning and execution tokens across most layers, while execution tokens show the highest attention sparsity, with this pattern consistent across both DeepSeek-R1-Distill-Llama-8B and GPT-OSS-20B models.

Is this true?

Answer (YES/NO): NO